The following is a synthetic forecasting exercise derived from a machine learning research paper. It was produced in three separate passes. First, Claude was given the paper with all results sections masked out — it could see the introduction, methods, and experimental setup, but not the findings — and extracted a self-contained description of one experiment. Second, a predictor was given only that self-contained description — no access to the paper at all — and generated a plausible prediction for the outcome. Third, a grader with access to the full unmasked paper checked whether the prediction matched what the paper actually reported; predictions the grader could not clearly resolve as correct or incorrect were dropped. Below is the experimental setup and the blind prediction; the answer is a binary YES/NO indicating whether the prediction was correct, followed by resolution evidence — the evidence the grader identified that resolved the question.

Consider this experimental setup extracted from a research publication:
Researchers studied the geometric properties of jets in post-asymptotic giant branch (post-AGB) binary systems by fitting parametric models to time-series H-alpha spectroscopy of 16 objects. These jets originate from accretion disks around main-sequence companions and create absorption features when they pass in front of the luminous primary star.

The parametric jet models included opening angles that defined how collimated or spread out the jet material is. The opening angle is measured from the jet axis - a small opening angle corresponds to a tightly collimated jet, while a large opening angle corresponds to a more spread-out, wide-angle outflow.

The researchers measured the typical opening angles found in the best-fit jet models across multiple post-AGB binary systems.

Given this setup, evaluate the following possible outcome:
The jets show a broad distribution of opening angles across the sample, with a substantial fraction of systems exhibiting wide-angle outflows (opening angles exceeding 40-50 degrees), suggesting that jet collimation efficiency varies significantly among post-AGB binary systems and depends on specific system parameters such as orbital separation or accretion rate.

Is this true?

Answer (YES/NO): NO